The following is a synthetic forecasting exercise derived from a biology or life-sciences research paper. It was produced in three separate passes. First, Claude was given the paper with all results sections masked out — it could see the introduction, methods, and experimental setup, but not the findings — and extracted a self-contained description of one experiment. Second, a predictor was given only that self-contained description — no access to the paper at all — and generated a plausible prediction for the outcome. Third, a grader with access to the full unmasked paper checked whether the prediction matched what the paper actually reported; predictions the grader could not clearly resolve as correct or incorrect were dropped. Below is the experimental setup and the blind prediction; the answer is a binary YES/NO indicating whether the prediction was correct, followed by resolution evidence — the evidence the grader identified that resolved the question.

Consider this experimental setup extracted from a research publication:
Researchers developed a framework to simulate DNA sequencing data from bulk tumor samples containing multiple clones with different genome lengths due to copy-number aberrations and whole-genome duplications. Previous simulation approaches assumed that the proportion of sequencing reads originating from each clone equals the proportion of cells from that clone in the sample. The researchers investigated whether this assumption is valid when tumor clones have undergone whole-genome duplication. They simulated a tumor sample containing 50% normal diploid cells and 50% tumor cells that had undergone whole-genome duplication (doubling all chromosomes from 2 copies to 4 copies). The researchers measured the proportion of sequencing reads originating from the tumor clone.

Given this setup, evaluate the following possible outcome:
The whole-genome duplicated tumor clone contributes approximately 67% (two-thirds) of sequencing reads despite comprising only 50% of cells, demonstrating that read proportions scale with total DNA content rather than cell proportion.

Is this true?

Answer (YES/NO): YES